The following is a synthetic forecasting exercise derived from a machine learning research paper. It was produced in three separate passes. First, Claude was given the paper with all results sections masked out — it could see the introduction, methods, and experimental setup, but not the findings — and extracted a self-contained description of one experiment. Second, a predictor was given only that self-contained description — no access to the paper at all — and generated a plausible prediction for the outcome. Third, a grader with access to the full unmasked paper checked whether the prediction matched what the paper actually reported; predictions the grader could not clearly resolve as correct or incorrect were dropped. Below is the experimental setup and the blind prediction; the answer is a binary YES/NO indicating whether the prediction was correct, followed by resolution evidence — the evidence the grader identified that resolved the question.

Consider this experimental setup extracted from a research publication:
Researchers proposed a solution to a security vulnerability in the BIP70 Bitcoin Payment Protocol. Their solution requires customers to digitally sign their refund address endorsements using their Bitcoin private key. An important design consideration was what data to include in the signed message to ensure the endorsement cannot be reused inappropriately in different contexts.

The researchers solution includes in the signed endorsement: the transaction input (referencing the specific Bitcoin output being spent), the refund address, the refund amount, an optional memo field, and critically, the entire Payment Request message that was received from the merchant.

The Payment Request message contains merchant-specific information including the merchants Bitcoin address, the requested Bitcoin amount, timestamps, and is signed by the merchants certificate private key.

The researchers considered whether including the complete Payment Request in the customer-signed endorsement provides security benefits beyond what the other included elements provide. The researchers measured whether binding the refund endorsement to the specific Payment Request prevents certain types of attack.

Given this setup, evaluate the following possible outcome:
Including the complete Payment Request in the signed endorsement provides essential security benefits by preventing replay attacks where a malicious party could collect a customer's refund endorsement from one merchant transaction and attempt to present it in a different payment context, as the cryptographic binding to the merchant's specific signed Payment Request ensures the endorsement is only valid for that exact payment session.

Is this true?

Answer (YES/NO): YES